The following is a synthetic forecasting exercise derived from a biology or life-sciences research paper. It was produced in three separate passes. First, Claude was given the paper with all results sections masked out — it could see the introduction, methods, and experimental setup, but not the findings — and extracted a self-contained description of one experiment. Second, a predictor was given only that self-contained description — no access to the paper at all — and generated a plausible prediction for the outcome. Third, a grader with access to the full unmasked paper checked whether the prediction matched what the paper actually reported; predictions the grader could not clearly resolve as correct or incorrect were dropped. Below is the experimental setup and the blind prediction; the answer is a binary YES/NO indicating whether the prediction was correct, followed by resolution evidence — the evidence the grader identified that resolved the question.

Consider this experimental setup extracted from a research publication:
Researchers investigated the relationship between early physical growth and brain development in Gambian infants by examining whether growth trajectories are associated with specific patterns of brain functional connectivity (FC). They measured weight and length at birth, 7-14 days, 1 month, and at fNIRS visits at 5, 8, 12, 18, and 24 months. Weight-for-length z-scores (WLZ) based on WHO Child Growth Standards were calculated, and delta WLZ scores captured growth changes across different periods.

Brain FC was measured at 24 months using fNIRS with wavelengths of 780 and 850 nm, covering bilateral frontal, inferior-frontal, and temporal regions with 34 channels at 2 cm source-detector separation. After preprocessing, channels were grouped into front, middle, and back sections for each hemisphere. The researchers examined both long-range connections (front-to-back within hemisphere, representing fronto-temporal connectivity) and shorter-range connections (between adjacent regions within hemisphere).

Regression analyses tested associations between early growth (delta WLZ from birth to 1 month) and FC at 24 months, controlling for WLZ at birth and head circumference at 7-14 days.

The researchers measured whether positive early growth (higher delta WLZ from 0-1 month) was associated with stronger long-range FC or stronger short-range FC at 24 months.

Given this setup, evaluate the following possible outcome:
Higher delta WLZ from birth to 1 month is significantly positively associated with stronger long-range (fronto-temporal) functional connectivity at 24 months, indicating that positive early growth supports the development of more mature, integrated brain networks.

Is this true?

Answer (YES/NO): YES